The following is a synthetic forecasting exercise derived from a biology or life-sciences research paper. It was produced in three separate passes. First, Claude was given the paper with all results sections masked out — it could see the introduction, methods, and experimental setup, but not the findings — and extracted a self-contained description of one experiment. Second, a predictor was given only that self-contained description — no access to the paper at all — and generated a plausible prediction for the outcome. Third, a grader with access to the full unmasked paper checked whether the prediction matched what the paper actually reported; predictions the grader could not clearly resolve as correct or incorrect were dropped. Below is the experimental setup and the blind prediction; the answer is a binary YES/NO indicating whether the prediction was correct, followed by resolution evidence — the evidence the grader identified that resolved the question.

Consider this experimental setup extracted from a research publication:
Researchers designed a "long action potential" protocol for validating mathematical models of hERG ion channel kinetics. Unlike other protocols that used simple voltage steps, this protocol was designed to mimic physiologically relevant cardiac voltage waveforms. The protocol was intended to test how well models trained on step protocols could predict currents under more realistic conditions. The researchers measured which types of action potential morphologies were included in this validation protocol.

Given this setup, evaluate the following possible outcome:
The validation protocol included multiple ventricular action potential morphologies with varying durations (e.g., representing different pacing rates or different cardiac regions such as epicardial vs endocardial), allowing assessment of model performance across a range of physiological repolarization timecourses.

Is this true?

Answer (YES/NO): NO